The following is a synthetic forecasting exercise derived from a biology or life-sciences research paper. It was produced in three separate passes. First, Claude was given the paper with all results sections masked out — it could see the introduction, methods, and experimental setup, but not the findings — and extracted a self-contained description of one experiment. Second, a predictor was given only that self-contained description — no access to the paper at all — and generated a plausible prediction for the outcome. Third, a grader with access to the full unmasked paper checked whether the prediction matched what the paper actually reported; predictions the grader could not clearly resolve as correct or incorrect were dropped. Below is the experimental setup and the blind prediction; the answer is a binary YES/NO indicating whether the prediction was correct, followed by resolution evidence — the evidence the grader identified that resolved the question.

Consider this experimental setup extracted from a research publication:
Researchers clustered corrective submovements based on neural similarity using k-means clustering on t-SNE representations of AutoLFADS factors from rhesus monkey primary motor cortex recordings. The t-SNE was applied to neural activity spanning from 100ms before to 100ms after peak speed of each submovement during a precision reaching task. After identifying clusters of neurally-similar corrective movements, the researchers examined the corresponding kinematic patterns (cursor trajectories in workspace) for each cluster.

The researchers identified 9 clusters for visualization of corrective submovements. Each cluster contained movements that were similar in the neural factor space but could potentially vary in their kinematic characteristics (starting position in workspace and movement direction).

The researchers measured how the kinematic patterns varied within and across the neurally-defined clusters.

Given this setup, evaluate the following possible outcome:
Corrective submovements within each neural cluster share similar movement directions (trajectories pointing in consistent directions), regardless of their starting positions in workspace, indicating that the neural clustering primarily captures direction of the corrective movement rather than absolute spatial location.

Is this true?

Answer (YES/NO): NO